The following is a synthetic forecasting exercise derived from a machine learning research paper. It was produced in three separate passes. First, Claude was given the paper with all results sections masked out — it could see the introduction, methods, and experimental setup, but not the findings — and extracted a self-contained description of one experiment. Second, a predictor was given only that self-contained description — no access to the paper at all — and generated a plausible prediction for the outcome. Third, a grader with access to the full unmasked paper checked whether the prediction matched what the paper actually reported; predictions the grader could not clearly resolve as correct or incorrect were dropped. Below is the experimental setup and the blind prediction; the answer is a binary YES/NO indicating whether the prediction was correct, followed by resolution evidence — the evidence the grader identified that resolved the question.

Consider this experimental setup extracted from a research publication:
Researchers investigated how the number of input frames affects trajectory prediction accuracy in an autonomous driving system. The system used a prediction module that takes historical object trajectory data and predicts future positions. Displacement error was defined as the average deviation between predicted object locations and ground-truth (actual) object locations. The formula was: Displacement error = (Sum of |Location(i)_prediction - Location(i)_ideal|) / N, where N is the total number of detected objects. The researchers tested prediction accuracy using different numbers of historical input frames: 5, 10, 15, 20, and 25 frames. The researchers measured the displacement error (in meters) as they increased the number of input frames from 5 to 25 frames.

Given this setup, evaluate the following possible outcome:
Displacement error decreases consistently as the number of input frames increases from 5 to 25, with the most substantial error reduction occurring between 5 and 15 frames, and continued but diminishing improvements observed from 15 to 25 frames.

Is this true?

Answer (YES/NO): NO